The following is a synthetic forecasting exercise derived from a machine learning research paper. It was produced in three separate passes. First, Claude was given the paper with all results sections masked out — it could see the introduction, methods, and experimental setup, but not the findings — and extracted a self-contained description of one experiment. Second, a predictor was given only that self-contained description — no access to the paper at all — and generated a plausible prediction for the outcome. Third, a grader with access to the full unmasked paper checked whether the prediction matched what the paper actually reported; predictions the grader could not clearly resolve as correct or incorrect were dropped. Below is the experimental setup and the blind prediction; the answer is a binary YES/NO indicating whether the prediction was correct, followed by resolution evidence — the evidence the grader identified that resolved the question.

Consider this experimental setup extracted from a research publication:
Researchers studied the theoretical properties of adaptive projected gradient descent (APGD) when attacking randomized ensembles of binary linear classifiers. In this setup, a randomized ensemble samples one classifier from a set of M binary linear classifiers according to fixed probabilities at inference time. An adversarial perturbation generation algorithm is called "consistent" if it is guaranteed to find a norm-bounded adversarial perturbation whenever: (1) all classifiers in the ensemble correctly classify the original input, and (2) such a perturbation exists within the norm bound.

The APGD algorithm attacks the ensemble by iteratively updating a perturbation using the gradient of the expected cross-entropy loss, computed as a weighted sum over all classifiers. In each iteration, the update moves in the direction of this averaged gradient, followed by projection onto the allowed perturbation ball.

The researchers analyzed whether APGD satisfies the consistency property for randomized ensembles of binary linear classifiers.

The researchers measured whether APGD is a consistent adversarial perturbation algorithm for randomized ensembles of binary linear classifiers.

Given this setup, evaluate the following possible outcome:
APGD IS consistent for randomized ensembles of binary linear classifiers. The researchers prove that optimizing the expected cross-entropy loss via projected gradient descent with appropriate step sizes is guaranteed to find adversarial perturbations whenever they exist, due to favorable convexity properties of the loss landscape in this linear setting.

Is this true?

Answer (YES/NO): NO